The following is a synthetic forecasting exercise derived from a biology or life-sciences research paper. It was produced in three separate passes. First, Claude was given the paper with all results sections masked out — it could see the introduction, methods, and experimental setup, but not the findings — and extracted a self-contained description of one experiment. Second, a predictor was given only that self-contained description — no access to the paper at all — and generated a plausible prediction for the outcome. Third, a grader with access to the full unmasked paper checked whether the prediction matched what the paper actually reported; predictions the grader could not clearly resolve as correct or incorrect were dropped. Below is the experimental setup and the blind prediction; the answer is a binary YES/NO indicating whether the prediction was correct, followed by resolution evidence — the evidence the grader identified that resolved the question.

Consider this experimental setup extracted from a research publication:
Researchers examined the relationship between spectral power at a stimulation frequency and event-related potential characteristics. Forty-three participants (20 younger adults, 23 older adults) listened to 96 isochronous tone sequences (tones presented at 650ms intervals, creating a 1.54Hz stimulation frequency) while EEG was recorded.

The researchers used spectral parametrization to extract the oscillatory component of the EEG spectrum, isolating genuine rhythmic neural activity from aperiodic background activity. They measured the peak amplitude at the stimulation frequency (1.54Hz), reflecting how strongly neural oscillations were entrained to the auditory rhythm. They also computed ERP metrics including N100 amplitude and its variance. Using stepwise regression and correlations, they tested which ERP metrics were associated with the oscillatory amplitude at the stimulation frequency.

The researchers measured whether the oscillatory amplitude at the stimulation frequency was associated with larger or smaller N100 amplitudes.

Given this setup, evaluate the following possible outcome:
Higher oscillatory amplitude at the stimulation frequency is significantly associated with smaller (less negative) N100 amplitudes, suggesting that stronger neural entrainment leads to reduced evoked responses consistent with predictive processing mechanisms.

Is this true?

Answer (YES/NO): NO